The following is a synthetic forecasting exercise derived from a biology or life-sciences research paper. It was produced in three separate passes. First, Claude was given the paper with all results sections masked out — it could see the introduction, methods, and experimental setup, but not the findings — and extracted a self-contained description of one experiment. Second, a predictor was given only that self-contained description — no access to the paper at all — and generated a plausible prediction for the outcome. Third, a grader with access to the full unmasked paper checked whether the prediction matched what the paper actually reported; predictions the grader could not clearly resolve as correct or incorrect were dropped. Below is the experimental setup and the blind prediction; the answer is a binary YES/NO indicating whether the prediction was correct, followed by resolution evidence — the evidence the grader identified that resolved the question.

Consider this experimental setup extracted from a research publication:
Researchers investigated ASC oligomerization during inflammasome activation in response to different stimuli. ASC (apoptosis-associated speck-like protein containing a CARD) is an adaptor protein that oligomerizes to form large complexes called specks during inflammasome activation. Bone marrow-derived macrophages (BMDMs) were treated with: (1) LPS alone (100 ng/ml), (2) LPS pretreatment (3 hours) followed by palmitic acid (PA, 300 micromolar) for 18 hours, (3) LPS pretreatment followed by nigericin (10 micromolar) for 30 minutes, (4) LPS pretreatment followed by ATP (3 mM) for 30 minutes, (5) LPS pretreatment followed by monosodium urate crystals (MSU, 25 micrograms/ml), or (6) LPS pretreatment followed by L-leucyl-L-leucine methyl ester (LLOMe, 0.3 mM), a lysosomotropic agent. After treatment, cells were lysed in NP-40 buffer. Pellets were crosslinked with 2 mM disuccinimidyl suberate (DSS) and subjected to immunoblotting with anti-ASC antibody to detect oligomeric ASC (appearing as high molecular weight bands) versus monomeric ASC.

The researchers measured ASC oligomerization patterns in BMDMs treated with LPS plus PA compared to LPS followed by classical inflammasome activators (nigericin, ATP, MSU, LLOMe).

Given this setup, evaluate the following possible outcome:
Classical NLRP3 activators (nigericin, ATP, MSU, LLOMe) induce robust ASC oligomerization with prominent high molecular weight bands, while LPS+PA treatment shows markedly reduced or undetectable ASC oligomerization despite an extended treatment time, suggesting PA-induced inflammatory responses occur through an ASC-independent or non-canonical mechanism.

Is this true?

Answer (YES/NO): NO